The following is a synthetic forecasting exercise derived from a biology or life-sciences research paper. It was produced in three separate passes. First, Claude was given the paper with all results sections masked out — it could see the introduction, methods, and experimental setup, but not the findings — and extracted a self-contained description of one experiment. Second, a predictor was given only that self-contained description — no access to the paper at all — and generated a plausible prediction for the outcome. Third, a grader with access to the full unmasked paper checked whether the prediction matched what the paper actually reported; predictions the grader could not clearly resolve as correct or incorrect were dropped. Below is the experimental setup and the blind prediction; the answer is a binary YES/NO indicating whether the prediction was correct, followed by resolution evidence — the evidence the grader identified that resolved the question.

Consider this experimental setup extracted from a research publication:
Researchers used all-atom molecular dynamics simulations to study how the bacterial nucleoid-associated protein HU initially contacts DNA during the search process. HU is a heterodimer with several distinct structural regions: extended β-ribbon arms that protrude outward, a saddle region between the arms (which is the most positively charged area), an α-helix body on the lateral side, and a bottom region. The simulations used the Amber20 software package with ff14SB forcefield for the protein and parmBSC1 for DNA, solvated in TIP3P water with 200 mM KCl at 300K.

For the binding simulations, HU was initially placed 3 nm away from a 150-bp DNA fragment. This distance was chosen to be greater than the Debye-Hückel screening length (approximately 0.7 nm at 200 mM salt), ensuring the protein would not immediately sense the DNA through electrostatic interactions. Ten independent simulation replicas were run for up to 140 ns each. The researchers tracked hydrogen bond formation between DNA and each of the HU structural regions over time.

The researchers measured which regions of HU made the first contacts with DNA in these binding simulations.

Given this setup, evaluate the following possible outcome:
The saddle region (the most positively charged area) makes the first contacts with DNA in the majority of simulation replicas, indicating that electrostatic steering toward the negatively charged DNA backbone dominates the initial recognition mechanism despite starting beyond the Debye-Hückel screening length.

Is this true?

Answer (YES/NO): NO